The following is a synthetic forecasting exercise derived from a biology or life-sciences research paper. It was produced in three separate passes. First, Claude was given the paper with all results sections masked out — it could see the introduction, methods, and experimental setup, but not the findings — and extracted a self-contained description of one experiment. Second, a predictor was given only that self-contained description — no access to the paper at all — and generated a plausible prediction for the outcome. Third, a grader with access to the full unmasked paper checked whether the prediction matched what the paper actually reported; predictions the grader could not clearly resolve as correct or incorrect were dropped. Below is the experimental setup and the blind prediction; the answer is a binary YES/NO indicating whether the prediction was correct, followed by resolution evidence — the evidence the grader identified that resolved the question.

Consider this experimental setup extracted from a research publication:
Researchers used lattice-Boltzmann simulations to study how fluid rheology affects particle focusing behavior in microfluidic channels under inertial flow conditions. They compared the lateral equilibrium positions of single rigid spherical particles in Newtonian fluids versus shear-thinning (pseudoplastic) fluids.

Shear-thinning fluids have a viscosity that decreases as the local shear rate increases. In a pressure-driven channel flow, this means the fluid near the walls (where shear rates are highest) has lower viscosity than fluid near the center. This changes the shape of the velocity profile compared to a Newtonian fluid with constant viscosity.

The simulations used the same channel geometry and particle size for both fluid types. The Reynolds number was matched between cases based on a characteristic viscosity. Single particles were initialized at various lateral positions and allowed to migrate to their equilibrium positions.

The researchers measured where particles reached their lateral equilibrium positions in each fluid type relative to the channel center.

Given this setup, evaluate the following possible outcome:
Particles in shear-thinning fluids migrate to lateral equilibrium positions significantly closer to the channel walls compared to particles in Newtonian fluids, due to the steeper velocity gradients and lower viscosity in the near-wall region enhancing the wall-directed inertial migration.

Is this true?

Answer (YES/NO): YES